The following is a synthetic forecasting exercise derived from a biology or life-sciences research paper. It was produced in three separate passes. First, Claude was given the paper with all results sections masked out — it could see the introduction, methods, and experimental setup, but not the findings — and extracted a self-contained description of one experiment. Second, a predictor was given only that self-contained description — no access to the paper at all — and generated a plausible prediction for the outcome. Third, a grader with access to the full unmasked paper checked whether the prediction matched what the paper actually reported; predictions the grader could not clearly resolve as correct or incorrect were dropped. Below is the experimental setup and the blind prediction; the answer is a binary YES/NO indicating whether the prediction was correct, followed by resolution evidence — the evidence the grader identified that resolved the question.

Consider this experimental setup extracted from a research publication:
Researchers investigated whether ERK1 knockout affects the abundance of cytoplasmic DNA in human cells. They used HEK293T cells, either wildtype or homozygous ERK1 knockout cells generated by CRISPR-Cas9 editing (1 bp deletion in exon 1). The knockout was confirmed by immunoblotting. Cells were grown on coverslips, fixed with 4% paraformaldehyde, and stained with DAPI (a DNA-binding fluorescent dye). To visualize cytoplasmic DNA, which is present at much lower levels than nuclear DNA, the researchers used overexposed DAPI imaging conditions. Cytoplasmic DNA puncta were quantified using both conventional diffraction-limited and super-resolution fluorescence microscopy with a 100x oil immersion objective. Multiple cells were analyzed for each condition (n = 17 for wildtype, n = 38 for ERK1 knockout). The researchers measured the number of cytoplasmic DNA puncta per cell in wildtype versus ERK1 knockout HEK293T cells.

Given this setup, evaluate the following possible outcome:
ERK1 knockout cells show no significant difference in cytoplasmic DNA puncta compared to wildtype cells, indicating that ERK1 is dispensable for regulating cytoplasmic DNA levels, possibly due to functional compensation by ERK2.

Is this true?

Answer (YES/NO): NO